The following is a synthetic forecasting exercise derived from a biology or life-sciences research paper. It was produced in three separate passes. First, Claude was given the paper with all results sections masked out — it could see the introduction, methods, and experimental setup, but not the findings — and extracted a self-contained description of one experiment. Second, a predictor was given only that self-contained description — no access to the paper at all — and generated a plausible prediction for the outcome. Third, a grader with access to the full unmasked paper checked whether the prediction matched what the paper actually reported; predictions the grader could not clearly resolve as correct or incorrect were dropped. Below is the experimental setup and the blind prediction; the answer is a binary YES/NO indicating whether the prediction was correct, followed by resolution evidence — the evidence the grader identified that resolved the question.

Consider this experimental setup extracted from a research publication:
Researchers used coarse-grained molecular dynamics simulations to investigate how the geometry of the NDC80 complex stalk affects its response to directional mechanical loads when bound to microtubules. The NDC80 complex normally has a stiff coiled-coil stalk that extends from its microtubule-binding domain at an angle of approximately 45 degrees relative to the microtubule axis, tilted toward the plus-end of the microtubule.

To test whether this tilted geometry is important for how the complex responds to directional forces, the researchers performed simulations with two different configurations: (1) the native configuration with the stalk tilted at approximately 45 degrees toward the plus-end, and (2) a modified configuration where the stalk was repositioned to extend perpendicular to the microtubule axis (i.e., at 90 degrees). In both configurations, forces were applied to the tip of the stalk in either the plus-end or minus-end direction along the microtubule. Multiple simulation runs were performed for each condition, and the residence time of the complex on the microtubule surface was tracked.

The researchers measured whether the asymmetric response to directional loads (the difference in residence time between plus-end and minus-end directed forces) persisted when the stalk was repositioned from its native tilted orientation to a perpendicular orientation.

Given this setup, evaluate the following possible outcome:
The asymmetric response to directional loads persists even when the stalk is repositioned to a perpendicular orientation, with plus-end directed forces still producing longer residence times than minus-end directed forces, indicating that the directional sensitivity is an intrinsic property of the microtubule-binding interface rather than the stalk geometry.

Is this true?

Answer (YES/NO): NO